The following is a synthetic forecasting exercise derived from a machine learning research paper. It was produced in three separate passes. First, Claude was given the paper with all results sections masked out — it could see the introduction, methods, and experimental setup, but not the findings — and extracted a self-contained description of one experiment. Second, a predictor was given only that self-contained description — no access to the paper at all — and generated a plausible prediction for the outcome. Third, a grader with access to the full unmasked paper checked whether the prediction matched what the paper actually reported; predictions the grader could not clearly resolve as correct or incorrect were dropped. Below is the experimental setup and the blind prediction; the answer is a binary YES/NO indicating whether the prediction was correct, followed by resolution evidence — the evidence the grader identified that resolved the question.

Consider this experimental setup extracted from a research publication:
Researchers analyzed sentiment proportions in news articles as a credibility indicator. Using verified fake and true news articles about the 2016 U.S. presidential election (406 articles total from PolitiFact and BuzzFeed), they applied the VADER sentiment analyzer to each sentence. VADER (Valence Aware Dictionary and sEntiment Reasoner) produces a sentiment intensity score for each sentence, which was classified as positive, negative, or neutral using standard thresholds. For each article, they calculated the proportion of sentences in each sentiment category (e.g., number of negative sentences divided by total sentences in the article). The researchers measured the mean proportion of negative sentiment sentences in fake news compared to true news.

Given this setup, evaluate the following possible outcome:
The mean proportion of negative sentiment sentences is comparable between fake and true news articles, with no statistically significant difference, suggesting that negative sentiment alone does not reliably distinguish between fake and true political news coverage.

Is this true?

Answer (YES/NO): NO